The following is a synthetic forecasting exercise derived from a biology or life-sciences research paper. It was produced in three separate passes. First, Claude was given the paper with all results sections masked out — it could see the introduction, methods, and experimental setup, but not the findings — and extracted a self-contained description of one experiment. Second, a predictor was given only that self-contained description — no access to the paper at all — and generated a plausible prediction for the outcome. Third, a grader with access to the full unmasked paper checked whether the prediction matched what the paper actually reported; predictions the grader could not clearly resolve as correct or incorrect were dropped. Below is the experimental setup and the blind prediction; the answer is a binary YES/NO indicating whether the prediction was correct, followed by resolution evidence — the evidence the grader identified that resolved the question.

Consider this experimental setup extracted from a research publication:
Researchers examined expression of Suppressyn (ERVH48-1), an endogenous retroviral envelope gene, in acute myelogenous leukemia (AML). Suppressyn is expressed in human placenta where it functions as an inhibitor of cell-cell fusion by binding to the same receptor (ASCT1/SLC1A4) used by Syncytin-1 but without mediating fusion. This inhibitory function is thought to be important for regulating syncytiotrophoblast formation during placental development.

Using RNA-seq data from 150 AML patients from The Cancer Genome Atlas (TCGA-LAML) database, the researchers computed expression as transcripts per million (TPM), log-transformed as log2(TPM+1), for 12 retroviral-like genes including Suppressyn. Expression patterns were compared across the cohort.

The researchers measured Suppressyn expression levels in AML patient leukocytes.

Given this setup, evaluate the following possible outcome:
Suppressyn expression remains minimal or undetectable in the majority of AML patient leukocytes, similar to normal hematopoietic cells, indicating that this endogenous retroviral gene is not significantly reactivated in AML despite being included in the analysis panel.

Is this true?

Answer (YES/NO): YES